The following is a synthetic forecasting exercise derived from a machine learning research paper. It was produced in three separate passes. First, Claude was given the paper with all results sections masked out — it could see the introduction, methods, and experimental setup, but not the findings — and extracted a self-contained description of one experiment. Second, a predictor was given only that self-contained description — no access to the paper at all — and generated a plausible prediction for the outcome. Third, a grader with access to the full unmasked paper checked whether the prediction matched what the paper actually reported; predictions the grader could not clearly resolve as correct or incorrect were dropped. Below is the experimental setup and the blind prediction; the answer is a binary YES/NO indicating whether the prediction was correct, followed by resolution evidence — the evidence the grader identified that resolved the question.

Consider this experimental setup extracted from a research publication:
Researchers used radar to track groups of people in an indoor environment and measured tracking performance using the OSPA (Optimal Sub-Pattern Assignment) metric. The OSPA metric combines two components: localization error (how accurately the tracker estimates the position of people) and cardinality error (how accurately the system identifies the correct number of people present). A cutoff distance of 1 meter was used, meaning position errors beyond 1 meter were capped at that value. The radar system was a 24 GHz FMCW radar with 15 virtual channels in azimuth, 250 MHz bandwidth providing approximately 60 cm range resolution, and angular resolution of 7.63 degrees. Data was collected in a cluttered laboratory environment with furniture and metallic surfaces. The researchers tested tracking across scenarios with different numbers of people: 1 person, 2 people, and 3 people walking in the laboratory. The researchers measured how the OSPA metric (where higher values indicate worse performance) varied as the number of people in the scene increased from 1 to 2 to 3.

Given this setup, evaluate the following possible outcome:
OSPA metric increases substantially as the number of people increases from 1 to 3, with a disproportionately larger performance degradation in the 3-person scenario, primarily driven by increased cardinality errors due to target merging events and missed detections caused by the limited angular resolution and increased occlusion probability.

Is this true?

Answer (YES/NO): NO